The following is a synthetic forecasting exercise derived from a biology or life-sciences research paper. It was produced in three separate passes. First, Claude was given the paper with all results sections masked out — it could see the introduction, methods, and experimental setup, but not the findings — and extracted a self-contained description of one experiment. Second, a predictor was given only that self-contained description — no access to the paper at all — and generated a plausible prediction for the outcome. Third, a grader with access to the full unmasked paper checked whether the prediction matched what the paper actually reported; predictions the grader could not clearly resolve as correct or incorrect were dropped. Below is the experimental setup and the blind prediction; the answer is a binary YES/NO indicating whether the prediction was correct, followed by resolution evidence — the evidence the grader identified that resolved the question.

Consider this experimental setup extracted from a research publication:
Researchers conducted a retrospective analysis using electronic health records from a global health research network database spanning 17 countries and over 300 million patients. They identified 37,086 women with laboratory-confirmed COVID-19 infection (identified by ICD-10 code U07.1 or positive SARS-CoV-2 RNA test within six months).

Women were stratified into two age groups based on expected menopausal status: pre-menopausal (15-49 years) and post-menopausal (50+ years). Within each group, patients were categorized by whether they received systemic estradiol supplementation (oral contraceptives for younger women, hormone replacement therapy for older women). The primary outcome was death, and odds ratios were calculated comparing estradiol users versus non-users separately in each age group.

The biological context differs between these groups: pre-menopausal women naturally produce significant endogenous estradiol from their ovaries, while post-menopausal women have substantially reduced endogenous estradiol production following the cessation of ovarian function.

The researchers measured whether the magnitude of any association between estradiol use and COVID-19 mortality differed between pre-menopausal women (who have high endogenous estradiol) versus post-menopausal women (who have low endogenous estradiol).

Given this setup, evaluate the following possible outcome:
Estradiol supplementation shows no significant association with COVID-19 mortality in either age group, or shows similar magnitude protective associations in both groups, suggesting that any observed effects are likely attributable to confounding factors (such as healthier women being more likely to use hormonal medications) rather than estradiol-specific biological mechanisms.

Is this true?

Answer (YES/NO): NO